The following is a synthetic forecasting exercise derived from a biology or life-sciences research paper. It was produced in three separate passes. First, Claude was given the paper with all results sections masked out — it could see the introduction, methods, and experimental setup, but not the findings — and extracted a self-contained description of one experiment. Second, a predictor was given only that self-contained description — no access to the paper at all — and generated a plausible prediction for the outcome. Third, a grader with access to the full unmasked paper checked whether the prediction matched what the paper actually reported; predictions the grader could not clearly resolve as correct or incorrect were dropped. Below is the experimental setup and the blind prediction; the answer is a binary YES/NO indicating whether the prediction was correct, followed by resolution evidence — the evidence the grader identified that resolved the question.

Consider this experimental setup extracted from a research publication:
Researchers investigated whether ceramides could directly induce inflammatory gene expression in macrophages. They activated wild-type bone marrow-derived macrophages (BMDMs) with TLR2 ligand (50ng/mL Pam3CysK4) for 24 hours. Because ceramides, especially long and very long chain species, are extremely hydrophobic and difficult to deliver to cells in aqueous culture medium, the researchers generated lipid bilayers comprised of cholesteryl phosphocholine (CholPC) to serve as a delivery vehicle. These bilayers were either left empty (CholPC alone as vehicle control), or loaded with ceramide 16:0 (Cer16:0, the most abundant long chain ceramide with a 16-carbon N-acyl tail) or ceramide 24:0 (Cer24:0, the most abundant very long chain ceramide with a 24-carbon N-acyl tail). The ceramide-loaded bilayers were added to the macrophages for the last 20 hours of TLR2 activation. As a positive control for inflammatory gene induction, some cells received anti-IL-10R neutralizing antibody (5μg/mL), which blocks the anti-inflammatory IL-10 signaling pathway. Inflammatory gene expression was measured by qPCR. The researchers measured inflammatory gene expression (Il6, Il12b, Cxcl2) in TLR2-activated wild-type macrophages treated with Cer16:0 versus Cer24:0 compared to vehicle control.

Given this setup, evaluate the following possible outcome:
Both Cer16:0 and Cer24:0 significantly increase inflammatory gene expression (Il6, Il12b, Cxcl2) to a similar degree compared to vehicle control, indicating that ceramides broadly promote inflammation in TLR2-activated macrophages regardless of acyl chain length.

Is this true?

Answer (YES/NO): NO